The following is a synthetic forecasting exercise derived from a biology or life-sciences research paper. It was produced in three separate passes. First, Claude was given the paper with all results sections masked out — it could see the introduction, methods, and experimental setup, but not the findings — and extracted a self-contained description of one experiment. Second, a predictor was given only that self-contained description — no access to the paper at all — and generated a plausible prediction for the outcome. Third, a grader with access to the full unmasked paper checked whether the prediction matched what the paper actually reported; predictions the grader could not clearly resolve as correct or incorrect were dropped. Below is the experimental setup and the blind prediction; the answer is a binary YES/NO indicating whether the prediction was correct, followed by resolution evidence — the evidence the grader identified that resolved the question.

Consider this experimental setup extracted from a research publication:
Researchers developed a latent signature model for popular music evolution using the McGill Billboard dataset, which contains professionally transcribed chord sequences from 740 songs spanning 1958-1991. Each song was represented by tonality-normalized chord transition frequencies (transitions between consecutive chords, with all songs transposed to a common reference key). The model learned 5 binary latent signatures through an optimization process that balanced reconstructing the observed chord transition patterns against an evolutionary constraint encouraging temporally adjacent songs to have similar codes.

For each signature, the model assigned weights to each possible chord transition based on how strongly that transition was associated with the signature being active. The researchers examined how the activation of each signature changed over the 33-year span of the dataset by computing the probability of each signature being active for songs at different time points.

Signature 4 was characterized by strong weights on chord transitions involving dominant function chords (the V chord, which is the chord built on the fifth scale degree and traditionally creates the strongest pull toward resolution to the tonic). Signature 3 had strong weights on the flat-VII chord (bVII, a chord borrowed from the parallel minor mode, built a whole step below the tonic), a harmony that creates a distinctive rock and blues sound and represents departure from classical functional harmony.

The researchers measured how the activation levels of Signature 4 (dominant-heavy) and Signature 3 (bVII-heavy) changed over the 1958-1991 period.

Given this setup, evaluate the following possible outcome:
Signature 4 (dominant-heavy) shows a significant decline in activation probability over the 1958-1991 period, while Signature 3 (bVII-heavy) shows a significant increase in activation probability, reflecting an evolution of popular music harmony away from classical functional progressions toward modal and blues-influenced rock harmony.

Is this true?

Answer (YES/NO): YES